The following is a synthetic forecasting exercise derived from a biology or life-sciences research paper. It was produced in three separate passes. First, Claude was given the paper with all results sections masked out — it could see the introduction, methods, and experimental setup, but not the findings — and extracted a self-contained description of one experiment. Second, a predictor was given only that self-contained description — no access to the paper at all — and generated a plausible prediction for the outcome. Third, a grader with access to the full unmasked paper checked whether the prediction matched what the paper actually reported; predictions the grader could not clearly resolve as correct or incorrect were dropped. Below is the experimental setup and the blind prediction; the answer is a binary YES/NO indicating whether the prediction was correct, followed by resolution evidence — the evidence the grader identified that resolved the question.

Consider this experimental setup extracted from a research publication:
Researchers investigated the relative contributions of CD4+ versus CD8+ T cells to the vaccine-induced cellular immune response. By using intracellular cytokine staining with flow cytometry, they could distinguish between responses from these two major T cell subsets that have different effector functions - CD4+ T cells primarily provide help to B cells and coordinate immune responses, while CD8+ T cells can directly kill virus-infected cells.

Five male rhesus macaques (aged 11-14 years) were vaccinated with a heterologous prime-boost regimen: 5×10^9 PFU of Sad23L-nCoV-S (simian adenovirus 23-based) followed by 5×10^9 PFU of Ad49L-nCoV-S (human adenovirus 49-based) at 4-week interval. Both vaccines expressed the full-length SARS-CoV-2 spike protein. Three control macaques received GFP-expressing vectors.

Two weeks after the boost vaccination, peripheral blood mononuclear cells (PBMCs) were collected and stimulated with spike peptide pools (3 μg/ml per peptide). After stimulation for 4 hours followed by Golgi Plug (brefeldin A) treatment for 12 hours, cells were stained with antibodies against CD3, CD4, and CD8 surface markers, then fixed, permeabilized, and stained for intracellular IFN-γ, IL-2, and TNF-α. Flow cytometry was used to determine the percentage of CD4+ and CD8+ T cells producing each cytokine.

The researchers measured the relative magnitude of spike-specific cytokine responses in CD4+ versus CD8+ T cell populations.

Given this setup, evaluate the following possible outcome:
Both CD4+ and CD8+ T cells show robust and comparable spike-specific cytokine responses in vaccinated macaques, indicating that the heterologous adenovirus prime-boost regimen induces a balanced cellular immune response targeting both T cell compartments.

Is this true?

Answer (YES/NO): YES